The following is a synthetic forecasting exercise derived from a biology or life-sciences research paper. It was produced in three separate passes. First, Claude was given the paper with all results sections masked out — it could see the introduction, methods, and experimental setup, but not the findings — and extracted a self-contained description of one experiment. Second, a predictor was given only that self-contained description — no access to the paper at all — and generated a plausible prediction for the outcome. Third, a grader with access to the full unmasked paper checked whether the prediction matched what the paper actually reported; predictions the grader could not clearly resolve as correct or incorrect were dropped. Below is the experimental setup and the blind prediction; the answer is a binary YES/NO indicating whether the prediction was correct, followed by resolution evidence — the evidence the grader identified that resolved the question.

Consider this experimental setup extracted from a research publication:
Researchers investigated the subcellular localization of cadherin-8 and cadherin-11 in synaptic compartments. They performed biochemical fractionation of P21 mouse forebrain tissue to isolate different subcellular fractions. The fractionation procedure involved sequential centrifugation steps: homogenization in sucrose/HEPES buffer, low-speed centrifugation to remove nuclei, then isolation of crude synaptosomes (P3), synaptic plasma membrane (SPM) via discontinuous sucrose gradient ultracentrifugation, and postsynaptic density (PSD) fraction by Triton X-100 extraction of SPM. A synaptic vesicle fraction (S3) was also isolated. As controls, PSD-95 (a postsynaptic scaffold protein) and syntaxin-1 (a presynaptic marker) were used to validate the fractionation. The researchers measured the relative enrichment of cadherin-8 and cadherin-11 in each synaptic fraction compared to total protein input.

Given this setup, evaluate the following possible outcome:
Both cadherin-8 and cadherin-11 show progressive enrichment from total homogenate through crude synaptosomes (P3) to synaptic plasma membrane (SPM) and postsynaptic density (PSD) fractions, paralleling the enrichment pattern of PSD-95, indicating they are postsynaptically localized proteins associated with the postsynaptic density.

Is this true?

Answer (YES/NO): NO